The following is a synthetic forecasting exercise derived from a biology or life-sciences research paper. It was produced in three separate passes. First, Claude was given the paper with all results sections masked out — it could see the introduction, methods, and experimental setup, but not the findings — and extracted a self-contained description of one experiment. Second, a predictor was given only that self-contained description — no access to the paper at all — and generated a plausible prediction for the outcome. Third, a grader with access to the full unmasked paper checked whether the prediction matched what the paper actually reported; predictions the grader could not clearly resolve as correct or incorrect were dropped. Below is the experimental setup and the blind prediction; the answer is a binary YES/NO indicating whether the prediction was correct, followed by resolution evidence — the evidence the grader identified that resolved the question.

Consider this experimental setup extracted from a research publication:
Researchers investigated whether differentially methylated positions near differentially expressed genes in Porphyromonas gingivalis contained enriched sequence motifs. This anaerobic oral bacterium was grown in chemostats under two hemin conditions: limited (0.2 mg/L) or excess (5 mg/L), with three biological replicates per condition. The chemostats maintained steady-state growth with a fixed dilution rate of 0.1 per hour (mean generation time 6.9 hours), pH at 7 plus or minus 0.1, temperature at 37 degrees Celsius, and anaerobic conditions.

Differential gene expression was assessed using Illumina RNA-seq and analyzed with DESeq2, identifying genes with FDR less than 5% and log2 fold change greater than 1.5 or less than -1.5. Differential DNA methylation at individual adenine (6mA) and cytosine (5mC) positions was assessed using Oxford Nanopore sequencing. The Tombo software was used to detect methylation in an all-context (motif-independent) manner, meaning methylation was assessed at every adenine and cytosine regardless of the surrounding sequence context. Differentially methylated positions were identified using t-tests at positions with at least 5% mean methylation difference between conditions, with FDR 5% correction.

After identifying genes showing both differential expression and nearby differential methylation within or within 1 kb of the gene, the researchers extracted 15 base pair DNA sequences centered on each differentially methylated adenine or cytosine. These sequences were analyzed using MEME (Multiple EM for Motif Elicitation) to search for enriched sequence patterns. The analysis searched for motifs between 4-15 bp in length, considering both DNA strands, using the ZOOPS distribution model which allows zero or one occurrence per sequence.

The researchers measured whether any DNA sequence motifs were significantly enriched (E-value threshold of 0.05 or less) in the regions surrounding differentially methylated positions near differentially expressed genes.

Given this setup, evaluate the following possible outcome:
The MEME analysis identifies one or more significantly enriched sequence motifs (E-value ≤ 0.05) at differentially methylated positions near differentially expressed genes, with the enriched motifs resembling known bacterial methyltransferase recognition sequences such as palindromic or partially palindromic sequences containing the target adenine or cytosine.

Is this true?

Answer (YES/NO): NO